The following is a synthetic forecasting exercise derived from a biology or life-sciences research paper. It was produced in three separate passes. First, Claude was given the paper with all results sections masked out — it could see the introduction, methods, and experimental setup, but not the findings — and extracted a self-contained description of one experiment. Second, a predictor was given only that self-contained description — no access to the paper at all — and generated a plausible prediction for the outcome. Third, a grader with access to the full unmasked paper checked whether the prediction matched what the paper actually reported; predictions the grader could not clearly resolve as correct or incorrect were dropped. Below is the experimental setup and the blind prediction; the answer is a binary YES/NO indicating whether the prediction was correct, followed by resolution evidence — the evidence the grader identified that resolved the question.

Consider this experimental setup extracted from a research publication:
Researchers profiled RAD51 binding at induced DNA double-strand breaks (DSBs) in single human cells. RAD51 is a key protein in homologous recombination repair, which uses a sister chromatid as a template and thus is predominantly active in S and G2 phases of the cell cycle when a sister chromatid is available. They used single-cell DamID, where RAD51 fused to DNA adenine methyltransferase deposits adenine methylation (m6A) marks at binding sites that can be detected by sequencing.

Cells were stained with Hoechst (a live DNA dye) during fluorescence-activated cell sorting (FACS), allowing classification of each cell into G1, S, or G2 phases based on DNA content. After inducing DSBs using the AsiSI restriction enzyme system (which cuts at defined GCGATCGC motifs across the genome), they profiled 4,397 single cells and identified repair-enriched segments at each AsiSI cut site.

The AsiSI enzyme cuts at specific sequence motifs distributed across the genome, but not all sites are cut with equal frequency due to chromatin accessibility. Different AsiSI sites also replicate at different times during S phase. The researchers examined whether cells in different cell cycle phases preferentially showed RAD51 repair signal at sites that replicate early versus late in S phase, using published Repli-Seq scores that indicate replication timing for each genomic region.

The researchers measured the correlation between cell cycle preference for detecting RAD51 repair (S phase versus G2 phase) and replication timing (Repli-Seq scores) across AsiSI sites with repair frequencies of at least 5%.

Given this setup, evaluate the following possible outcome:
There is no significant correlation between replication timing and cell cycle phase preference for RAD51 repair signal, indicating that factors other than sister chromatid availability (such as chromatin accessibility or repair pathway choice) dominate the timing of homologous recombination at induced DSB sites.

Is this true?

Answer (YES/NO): NO